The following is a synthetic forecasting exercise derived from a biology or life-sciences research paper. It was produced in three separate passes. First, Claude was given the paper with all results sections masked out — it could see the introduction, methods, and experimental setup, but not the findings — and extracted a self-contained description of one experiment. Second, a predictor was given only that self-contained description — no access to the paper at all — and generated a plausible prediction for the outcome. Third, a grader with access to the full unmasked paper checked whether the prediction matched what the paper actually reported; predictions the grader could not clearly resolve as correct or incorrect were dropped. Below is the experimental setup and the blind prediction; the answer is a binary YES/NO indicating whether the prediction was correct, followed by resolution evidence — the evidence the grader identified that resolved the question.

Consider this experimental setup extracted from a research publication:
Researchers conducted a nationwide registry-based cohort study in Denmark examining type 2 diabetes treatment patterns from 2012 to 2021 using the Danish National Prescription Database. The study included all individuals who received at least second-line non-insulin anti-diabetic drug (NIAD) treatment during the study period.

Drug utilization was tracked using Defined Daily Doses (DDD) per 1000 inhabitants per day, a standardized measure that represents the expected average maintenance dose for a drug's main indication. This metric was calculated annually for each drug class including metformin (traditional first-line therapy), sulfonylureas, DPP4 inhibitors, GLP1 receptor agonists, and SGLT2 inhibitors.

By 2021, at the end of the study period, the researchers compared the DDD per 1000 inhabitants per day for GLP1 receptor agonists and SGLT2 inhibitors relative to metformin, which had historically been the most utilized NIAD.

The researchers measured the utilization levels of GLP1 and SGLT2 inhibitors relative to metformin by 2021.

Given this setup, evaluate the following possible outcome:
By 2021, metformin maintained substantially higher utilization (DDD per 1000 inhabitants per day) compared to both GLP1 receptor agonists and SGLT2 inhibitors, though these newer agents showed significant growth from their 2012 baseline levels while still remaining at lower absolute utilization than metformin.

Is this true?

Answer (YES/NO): NO